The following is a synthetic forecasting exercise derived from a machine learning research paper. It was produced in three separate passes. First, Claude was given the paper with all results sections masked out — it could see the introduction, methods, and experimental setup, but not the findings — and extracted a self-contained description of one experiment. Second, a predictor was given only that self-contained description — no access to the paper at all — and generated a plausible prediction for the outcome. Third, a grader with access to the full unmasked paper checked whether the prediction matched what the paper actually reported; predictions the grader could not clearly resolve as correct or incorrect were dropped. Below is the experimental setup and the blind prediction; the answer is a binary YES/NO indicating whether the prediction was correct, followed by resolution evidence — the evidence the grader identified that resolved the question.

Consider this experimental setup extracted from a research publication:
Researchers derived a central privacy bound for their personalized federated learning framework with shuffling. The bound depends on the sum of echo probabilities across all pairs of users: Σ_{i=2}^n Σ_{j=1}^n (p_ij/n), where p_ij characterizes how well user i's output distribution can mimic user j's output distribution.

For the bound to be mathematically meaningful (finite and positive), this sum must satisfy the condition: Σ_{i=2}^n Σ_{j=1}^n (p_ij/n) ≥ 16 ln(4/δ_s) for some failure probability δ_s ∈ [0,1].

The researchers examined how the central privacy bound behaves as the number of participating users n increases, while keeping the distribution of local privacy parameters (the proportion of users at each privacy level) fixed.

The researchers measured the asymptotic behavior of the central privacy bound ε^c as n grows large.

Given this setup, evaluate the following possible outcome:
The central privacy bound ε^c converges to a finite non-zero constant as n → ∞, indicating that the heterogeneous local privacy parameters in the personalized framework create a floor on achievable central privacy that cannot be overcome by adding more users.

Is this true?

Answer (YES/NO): NO